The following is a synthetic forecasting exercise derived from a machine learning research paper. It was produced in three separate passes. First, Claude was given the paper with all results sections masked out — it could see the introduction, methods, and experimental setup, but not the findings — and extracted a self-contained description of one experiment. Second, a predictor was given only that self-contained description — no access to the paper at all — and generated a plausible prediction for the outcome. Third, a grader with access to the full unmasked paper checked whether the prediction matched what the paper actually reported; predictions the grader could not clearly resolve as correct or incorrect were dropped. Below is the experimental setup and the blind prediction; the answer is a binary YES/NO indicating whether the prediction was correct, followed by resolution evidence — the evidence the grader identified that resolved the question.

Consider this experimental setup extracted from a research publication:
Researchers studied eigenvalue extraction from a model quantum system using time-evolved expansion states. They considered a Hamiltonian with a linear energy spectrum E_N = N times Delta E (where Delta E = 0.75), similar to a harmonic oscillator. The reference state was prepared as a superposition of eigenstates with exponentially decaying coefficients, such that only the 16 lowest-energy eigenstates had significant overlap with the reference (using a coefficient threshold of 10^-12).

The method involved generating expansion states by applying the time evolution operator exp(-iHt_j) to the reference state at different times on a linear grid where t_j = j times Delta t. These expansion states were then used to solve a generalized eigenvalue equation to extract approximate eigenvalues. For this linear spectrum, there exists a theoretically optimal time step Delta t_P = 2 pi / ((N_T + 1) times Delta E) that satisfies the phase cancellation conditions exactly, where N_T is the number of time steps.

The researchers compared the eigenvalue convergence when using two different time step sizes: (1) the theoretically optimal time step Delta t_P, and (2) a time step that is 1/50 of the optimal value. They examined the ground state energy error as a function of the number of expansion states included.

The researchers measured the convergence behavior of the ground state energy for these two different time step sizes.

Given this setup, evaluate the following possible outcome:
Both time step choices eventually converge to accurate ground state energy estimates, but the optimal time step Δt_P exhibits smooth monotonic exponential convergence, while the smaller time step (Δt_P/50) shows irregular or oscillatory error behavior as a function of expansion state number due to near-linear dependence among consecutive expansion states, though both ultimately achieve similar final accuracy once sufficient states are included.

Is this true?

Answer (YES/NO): NO